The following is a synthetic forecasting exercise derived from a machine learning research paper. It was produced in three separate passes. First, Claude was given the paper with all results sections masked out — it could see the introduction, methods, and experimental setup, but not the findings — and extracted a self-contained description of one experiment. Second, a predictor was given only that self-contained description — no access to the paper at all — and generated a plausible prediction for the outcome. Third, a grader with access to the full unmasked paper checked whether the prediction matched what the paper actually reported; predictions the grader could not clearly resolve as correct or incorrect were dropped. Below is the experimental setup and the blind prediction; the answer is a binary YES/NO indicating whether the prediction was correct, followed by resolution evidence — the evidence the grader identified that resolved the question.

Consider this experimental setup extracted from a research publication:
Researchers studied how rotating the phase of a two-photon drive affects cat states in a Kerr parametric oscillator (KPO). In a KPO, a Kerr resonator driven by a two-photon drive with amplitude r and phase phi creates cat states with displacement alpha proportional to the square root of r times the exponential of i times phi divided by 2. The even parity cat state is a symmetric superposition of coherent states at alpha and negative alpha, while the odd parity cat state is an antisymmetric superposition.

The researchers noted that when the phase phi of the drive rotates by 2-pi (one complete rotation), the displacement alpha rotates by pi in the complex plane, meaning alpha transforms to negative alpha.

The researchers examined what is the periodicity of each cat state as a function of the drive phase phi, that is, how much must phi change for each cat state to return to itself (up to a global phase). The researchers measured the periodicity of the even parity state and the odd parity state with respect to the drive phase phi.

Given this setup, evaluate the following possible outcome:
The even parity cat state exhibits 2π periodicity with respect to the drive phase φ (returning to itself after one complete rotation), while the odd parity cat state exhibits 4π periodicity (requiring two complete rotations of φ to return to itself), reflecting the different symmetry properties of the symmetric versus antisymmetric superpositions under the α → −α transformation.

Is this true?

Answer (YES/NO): YES